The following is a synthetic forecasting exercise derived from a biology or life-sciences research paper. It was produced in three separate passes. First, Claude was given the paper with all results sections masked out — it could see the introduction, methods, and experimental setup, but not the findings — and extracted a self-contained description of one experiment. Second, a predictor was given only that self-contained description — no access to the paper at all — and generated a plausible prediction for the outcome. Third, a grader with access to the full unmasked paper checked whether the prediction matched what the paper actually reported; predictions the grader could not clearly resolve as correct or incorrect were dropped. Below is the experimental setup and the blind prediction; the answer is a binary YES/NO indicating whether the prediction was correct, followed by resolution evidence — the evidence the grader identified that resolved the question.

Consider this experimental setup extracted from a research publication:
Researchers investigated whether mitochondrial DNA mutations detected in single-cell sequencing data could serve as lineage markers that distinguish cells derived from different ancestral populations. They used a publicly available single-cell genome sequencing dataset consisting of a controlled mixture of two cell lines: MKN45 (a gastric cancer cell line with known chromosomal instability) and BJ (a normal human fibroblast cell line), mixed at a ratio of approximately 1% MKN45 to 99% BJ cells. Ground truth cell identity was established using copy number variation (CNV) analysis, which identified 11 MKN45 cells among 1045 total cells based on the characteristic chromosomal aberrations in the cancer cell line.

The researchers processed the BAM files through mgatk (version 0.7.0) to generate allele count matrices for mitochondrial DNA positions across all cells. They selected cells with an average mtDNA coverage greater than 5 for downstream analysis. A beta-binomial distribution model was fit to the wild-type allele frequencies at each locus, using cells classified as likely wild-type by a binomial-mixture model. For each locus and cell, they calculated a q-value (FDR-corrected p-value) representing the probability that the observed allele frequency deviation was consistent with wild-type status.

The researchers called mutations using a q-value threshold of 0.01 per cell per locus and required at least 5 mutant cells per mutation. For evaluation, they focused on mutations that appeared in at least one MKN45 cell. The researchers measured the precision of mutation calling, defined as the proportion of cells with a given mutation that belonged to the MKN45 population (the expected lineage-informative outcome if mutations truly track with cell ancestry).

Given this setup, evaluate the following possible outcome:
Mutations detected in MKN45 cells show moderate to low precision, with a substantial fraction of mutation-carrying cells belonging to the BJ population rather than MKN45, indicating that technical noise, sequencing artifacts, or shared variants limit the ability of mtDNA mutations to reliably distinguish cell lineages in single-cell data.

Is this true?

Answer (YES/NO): NO